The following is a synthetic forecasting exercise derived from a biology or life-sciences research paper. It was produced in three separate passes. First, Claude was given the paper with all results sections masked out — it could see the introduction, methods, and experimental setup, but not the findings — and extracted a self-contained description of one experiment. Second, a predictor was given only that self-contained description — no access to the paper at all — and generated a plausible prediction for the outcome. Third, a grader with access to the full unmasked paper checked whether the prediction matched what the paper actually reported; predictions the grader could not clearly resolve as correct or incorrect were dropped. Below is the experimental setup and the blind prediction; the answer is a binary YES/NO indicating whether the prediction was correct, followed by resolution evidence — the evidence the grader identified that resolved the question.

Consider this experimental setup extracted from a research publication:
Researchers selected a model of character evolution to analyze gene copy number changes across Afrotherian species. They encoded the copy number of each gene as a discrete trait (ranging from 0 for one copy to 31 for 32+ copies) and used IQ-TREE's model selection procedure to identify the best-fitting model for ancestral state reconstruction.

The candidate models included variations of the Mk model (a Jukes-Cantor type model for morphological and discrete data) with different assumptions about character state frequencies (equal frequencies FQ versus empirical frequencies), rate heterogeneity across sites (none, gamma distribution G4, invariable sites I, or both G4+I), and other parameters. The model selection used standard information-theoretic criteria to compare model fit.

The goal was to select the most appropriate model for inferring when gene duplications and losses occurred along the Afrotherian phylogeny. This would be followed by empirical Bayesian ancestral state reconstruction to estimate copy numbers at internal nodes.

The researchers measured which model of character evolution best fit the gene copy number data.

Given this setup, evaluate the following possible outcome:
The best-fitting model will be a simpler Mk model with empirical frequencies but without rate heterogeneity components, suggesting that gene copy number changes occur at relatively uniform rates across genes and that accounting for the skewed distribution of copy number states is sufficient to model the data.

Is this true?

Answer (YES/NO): NO